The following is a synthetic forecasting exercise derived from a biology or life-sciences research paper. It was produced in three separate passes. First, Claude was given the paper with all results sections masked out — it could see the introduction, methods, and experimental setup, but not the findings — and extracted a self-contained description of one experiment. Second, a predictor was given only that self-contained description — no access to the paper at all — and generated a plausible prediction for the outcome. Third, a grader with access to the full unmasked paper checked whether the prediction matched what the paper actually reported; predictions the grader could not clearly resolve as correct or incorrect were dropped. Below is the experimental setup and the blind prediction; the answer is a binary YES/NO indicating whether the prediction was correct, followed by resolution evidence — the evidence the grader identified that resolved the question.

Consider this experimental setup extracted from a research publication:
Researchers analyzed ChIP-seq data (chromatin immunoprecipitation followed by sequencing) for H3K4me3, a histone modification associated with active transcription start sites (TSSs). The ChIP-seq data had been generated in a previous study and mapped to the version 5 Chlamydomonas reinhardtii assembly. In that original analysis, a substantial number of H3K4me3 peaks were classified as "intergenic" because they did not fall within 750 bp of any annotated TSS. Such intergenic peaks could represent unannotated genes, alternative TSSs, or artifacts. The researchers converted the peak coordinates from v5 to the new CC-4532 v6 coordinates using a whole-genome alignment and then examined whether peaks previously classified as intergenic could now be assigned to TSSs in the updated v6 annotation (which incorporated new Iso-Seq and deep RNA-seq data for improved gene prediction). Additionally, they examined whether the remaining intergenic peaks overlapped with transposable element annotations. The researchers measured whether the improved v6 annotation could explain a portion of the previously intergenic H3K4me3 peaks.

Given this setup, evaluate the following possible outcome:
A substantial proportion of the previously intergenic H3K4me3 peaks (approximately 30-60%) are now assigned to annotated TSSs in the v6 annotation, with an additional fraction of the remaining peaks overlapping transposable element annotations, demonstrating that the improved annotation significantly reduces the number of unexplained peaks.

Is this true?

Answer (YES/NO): NO